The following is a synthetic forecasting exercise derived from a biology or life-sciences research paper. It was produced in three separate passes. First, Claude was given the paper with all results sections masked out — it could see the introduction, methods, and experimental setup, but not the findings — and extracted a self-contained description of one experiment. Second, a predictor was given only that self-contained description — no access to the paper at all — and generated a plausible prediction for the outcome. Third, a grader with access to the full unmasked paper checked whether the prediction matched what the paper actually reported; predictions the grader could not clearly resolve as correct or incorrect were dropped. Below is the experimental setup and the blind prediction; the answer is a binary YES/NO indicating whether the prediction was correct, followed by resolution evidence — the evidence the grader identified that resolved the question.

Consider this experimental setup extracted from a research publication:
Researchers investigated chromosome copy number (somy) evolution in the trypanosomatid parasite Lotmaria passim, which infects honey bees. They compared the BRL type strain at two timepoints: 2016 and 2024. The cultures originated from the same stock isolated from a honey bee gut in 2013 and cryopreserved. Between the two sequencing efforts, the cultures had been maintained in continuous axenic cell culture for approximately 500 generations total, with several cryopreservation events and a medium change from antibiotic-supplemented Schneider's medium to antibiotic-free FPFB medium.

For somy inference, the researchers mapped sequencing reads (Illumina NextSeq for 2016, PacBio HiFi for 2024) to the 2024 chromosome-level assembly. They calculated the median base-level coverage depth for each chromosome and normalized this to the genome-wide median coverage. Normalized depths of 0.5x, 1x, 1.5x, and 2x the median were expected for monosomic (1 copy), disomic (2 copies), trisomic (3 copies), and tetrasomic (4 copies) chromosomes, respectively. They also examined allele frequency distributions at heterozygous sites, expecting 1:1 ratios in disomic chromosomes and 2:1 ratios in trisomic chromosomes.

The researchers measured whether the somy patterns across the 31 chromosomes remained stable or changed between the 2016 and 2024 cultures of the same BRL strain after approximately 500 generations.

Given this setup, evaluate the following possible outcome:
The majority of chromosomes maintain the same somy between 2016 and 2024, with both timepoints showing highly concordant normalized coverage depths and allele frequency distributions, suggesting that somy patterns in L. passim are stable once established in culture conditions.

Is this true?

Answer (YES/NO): NO